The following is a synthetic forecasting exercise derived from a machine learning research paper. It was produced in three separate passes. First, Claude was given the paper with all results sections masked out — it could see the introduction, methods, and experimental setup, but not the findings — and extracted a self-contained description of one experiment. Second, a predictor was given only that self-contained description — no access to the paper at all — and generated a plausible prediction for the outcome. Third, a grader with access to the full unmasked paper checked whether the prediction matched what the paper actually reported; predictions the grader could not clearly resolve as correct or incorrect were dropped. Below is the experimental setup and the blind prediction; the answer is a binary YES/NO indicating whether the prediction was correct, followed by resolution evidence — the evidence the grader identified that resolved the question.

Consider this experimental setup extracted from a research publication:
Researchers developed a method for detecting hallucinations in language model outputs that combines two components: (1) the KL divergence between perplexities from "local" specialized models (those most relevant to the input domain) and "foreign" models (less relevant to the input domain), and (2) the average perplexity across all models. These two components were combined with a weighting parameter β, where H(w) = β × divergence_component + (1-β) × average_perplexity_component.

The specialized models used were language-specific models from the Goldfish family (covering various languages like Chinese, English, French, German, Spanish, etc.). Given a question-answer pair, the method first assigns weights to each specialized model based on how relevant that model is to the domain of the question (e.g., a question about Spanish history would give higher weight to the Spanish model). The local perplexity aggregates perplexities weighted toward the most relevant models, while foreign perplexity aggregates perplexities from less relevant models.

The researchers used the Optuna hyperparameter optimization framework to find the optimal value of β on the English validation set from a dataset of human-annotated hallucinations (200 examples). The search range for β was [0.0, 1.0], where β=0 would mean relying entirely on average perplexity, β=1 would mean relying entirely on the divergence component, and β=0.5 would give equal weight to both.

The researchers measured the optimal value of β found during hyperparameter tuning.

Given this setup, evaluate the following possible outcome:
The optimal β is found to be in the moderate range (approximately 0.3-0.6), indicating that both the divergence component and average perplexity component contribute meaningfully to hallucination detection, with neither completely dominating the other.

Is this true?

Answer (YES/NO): YES